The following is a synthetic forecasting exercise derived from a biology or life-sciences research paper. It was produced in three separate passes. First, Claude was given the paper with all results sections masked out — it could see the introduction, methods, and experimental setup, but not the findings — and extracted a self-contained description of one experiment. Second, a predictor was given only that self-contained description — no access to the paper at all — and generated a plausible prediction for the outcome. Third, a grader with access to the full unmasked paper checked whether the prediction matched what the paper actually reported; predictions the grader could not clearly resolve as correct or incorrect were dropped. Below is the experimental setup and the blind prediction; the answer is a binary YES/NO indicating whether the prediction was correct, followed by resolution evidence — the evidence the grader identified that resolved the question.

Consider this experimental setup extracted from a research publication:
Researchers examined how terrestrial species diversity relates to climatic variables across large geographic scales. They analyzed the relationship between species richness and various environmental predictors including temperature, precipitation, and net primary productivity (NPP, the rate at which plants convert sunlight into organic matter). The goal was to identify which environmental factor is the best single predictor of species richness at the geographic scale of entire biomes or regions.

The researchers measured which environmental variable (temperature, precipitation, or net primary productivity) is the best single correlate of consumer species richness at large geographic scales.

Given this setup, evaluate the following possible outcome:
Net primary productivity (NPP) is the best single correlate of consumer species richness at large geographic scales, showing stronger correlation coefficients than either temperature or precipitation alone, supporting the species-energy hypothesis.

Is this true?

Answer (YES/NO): YES